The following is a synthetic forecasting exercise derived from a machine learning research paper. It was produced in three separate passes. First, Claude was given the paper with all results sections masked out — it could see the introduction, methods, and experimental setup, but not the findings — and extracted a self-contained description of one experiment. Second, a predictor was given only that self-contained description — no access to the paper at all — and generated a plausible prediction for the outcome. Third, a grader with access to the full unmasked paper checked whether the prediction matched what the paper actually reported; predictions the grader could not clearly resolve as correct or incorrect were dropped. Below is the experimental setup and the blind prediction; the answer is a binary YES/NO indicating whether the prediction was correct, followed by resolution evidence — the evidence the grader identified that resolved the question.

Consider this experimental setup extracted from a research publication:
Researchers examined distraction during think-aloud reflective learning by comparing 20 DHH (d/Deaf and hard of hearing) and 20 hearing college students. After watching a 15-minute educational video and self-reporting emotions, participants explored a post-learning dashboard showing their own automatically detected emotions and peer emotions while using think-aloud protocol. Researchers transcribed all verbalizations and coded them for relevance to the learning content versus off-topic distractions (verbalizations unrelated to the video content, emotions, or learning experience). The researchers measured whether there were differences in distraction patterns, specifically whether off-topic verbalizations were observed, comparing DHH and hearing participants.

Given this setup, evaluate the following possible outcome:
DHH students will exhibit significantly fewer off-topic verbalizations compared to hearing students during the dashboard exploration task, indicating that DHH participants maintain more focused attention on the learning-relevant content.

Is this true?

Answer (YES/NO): NO